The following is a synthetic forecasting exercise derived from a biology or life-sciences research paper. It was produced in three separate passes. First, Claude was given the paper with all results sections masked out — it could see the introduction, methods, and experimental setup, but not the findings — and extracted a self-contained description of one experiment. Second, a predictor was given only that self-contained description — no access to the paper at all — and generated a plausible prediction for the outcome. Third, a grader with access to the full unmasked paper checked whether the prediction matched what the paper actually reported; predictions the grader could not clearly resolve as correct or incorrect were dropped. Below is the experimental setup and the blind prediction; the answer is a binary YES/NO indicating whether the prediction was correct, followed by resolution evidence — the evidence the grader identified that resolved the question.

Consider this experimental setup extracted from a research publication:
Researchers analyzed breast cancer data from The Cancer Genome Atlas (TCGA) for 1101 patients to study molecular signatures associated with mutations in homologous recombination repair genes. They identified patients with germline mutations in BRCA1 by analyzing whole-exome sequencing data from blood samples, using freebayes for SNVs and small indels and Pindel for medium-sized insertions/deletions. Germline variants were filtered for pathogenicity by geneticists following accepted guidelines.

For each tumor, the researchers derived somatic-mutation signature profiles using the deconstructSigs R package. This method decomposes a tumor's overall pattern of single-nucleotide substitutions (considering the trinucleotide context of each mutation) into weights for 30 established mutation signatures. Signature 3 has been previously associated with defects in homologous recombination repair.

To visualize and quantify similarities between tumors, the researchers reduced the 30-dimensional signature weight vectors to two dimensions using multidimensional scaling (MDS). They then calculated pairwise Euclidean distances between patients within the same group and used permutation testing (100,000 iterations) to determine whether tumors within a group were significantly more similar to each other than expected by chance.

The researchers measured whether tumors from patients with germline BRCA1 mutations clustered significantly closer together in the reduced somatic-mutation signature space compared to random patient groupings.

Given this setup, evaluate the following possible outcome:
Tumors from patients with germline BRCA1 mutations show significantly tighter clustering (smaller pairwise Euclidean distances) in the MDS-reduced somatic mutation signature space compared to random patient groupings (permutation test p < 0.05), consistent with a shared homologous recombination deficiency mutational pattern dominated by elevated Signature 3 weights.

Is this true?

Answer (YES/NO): YES